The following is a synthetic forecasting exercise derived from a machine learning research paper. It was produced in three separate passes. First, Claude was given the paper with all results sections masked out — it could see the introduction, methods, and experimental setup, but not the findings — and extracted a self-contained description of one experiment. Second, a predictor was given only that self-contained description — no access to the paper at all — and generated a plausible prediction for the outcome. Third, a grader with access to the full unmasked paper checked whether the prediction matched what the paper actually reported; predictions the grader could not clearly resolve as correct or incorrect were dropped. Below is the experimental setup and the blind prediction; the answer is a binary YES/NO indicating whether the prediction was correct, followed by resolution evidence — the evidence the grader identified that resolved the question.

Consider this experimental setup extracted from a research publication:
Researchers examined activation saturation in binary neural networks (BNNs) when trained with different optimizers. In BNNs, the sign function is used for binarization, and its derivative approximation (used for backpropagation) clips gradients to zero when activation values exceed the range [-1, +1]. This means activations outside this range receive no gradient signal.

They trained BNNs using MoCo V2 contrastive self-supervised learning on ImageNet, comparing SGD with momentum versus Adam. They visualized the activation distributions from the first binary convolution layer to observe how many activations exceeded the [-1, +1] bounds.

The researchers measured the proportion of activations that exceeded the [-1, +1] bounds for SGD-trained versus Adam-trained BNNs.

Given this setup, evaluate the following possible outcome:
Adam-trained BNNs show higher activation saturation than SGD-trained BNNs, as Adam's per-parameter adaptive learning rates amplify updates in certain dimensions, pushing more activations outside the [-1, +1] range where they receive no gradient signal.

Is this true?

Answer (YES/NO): NO